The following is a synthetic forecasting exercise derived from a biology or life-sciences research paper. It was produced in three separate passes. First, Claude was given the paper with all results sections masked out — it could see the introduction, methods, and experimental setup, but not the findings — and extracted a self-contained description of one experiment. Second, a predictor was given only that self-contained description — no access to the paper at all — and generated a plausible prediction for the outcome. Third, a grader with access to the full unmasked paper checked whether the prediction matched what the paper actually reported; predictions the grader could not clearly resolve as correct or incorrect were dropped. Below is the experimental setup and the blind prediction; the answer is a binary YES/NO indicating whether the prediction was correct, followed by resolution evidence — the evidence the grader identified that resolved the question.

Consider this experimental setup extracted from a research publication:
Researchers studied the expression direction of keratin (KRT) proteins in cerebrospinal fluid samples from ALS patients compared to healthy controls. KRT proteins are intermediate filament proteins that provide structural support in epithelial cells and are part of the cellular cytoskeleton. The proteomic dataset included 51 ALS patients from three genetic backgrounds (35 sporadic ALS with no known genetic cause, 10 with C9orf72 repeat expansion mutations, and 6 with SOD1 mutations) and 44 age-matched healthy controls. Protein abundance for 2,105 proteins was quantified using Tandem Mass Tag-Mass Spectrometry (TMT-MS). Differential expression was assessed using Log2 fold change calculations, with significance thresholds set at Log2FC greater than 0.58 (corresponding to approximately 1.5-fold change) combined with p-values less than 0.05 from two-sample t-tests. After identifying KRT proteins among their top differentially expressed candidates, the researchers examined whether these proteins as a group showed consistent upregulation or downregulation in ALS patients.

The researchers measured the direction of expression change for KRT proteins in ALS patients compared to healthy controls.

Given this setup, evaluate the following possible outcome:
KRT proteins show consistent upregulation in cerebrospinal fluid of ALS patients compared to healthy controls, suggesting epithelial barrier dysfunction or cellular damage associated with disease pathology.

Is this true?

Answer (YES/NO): NO